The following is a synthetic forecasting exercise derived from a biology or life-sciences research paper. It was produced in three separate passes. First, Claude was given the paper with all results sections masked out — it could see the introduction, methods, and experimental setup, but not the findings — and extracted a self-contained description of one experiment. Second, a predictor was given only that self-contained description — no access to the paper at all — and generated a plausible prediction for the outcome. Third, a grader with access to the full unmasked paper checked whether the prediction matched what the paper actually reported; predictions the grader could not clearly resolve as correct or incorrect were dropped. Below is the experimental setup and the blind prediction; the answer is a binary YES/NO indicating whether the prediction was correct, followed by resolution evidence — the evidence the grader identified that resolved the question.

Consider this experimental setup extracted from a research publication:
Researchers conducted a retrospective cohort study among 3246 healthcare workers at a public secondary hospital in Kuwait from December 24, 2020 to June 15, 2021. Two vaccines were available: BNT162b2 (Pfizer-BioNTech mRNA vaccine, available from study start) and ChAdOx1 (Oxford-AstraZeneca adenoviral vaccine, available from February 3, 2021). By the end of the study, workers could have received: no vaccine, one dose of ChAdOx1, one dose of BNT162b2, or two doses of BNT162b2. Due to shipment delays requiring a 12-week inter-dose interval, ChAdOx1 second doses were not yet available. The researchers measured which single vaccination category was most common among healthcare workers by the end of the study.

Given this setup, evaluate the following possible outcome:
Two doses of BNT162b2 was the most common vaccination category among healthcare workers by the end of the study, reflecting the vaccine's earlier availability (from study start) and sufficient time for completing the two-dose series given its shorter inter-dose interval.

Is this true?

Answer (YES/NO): NO